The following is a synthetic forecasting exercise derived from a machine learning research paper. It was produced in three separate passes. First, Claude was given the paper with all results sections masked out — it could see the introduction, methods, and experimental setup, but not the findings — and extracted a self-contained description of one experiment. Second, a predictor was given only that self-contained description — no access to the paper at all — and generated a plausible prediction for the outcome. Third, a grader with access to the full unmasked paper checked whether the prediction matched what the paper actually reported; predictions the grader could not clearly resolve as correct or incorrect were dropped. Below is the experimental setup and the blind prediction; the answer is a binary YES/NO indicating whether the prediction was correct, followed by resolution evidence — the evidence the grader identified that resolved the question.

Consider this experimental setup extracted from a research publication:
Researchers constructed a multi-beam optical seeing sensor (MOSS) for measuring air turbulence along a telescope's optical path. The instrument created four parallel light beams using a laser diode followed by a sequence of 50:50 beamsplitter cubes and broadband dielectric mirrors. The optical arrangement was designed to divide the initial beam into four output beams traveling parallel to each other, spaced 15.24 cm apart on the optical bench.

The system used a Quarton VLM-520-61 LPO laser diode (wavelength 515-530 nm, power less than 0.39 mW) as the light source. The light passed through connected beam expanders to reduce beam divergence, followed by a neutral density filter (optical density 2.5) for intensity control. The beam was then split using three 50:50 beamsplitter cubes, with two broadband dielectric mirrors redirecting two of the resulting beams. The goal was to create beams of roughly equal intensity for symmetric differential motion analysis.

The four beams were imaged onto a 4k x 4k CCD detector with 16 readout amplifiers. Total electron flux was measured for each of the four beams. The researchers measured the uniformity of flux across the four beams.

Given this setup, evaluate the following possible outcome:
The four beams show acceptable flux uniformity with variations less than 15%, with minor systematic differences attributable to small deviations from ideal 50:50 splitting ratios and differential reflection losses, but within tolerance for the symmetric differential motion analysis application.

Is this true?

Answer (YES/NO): NO